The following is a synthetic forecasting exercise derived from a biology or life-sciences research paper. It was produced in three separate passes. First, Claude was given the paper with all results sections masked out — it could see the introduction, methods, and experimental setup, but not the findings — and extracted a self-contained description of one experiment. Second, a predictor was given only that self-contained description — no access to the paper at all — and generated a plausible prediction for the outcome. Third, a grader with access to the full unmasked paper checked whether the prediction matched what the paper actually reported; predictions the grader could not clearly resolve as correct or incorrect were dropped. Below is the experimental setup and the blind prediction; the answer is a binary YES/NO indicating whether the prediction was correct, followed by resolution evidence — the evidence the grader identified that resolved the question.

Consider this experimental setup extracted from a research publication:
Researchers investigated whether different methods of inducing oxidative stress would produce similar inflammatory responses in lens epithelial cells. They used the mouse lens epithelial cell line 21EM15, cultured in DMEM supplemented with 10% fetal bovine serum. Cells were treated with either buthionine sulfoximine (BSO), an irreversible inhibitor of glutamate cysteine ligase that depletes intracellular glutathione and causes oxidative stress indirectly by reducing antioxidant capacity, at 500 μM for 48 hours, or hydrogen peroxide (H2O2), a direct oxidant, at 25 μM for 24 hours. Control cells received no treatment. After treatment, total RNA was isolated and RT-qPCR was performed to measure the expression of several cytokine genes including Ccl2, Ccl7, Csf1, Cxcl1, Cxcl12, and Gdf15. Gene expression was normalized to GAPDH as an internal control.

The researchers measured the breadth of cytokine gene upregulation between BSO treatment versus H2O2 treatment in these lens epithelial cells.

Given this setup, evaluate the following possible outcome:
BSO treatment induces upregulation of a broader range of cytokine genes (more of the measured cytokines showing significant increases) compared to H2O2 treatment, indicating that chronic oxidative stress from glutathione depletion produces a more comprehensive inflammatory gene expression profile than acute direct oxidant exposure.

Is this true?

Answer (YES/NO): YES